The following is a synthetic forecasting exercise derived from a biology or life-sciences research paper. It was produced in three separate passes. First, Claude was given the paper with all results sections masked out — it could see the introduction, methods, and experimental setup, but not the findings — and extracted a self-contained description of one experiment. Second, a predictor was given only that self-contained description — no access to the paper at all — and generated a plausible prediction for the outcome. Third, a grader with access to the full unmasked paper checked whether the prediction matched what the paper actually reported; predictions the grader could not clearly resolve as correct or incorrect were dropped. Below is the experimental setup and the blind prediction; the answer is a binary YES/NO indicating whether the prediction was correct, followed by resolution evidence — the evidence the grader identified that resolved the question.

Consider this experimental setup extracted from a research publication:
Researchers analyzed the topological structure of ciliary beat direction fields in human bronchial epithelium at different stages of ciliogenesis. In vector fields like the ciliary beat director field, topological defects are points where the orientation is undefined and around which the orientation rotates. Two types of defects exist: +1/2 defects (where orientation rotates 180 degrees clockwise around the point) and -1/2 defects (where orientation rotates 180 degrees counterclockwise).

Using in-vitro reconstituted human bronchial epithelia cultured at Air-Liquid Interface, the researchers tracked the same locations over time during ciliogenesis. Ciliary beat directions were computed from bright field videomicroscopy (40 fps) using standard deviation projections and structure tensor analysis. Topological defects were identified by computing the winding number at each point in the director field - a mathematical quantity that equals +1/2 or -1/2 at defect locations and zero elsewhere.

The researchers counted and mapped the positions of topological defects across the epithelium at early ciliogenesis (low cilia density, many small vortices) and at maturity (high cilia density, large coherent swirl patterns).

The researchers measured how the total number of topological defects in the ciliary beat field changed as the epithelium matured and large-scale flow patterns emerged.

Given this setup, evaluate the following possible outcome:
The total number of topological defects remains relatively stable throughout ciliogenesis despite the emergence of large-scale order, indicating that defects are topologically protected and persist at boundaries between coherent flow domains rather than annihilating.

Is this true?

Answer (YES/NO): NO